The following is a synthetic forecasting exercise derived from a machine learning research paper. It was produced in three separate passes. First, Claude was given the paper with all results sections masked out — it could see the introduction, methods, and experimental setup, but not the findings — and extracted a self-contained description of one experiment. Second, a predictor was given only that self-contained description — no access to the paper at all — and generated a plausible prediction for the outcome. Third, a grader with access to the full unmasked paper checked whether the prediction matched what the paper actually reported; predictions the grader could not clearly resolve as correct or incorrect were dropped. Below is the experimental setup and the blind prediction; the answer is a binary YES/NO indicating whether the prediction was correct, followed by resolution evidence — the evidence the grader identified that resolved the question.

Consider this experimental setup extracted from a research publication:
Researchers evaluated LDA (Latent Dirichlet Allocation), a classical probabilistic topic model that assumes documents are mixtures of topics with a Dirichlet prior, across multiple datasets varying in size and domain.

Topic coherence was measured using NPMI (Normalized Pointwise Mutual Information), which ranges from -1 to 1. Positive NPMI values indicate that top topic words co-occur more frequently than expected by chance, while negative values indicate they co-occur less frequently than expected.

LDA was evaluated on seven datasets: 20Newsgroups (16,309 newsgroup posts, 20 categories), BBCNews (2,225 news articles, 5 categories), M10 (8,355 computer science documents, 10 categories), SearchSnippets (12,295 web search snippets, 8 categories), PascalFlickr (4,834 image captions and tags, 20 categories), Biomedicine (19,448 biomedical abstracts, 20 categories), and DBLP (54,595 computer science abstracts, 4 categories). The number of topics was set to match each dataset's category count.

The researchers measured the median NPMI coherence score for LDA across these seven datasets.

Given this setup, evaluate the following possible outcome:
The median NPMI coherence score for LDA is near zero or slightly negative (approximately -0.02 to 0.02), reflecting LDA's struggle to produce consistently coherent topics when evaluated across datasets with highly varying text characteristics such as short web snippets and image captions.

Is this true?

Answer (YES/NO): YES